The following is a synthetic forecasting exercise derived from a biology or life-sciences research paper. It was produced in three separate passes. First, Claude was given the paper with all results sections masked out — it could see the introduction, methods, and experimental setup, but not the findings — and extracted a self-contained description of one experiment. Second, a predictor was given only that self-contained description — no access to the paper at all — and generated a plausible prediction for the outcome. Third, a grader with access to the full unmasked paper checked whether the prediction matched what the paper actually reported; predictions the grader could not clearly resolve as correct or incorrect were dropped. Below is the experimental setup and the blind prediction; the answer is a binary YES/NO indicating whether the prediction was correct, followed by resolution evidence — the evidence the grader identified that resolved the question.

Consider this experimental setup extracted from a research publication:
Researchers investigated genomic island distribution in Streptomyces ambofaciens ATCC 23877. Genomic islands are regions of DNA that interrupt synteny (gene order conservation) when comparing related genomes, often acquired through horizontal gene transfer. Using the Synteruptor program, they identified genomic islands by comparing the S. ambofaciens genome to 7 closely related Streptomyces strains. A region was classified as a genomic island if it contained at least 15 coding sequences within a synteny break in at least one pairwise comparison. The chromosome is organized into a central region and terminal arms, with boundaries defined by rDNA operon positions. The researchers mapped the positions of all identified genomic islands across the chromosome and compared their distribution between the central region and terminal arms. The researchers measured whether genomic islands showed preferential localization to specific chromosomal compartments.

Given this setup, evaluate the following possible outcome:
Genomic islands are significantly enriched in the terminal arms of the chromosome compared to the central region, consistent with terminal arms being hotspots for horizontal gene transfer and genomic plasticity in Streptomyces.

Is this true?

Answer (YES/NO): YES